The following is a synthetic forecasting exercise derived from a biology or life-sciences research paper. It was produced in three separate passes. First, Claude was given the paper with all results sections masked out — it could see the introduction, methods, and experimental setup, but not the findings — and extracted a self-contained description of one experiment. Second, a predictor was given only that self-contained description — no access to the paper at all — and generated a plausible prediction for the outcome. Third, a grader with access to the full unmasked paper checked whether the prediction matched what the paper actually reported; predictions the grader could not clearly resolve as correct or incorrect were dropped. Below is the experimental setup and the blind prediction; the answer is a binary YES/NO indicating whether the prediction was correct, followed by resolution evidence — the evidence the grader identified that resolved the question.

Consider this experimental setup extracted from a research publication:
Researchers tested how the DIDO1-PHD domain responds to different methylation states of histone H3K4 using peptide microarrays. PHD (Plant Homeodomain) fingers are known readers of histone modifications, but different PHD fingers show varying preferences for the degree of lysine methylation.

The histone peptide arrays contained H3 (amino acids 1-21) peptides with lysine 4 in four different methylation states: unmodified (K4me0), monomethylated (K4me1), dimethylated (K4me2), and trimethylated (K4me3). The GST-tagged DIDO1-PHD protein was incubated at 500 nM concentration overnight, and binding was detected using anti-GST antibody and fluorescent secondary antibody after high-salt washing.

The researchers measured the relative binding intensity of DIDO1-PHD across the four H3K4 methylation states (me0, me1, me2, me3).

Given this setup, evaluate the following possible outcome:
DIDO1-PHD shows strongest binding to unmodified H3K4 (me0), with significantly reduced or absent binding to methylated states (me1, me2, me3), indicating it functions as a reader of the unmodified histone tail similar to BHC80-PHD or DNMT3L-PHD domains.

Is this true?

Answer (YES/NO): NO